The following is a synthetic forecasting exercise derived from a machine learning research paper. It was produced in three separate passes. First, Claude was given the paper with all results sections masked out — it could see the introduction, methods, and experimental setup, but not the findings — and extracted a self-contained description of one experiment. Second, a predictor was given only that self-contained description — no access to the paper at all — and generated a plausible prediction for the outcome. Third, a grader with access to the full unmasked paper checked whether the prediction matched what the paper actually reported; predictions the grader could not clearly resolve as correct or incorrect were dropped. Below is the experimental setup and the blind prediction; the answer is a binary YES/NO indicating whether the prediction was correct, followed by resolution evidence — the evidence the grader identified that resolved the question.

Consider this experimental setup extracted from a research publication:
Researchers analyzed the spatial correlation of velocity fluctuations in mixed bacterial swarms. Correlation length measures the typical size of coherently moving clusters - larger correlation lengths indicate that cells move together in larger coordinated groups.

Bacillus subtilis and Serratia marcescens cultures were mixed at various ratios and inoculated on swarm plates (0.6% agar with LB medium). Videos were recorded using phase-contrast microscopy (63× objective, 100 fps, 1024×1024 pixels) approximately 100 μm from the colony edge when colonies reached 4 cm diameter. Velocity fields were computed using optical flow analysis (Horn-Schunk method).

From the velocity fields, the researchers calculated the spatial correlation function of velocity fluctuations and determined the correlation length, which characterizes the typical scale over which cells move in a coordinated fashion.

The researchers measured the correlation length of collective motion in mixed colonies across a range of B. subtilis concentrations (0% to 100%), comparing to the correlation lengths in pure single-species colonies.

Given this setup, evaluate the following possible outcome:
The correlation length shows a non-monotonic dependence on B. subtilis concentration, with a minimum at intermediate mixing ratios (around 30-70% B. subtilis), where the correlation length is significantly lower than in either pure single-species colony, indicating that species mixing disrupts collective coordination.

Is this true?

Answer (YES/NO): NO